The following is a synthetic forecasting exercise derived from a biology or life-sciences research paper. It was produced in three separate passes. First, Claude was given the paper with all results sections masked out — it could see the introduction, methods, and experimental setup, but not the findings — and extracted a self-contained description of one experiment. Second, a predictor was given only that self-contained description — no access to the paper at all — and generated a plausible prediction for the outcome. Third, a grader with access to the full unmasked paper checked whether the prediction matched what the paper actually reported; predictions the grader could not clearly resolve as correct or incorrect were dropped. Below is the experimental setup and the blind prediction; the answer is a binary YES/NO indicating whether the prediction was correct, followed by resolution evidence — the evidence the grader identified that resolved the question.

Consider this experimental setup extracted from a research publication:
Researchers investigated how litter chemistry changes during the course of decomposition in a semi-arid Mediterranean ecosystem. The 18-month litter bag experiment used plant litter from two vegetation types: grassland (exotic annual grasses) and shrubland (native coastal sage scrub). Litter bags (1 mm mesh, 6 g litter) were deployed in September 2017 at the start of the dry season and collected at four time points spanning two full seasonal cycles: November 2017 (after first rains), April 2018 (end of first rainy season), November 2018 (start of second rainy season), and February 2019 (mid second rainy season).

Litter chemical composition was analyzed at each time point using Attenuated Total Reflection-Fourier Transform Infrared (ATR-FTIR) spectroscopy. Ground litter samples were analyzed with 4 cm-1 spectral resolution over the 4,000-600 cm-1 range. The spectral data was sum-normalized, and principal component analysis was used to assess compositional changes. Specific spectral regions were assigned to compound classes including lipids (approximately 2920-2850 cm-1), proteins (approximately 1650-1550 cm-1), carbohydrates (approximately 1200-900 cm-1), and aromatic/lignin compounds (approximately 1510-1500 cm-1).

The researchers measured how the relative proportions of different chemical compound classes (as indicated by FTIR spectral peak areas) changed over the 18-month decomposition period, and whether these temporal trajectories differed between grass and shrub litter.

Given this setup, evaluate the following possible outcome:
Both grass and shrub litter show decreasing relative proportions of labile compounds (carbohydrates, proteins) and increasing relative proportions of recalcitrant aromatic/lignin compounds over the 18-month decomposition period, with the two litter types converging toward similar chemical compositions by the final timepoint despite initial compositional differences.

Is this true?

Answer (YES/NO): NO